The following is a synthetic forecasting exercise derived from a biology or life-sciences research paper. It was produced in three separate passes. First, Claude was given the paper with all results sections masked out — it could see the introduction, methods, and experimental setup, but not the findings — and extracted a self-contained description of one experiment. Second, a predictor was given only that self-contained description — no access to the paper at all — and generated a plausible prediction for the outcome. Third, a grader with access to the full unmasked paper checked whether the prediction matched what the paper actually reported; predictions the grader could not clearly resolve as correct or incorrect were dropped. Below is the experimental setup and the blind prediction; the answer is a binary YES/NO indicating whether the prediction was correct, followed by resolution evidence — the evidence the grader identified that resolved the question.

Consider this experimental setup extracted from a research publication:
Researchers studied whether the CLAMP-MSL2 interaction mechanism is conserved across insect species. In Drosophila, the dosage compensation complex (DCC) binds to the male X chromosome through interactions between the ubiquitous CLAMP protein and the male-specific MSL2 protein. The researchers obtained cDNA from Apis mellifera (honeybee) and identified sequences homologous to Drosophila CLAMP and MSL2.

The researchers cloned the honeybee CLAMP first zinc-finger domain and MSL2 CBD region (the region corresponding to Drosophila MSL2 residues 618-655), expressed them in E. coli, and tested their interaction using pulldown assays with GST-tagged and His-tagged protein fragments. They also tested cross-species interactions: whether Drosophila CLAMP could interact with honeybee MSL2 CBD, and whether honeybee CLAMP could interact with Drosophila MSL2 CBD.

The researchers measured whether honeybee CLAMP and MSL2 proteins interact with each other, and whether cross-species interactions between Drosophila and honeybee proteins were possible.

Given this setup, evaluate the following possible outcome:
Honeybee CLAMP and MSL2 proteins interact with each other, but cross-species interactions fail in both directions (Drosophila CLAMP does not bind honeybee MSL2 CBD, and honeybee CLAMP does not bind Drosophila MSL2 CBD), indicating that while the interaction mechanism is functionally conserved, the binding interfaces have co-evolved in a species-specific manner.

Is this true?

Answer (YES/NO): NO